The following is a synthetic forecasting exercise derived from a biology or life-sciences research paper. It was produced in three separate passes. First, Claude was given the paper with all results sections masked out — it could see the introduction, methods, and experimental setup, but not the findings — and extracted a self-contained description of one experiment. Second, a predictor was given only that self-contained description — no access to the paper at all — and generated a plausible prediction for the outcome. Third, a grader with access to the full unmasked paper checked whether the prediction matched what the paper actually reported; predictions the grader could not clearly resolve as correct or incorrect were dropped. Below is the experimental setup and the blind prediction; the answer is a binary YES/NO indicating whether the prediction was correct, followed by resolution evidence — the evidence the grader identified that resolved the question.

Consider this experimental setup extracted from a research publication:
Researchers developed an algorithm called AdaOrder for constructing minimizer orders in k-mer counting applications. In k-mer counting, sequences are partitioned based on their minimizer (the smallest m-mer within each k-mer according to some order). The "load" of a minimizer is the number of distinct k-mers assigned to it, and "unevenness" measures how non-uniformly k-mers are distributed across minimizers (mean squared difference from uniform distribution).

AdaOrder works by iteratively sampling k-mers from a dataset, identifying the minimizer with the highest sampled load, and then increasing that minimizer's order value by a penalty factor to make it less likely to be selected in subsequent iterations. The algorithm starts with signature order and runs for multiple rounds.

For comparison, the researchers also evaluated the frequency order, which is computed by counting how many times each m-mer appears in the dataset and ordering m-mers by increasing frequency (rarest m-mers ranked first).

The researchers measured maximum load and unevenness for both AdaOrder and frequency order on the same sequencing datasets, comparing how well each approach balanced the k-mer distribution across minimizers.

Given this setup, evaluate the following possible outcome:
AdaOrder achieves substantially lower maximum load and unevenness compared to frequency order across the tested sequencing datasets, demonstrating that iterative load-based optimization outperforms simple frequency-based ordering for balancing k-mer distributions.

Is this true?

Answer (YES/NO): NO